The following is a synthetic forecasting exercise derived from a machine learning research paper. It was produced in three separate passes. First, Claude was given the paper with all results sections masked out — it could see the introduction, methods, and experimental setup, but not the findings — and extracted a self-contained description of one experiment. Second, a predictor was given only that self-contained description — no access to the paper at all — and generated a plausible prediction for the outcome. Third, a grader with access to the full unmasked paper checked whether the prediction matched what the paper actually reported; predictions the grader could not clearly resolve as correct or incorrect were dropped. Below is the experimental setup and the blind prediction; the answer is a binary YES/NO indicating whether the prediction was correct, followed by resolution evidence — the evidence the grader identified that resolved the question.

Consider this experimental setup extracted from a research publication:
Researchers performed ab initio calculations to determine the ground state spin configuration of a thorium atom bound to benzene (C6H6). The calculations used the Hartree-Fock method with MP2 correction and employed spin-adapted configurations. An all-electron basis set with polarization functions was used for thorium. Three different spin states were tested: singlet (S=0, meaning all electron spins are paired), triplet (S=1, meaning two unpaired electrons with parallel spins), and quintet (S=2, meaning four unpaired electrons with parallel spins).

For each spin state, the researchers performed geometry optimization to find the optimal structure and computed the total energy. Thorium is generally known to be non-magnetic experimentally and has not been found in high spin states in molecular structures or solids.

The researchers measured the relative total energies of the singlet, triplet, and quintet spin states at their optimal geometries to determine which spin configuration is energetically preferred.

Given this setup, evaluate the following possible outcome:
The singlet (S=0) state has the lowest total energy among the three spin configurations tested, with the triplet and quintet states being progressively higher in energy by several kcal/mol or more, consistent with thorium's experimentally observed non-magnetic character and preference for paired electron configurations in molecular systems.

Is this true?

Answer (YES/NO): YES